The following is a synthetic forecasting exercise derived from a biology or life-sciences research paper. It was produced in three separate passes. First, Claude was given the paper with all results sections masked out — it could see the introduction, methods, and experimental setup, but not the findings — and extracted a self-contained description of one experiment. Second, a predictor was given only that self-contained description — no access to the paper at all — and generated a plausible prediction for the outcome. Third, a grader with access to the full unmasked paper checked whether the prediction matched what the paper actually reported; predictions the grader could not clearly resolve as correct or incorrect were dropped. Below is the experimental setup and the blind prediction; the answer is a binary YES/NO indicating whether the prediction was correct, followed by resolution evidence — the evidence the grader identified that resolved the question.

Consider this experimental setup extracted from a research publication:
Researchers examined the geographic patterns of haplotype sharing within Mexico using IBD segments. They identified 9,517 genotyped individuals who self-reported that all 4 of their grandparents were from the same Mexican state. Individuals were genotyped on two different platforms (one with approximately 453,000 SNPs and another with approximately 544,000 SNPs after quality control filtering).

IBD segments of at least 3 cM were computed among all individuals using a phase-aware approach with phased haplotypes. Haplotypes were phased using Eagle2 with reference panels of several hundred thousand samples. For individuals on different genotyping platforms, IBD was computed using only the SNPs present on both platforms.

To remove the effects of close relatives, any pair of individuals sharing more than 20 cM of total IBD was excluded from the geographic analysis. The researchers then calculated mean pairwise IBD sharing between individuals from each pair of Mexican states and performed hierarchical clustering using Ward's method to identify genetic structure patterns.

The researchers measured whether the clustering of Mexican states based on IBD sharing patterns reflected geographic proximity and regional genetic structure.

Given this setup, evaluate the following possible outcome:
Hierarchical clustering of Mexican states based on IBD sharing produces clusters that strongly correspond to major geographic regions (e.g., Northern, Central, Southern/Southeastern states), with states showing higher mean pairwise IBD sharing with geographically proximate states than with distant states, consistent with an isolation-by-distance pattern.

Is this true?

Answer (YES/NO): YES